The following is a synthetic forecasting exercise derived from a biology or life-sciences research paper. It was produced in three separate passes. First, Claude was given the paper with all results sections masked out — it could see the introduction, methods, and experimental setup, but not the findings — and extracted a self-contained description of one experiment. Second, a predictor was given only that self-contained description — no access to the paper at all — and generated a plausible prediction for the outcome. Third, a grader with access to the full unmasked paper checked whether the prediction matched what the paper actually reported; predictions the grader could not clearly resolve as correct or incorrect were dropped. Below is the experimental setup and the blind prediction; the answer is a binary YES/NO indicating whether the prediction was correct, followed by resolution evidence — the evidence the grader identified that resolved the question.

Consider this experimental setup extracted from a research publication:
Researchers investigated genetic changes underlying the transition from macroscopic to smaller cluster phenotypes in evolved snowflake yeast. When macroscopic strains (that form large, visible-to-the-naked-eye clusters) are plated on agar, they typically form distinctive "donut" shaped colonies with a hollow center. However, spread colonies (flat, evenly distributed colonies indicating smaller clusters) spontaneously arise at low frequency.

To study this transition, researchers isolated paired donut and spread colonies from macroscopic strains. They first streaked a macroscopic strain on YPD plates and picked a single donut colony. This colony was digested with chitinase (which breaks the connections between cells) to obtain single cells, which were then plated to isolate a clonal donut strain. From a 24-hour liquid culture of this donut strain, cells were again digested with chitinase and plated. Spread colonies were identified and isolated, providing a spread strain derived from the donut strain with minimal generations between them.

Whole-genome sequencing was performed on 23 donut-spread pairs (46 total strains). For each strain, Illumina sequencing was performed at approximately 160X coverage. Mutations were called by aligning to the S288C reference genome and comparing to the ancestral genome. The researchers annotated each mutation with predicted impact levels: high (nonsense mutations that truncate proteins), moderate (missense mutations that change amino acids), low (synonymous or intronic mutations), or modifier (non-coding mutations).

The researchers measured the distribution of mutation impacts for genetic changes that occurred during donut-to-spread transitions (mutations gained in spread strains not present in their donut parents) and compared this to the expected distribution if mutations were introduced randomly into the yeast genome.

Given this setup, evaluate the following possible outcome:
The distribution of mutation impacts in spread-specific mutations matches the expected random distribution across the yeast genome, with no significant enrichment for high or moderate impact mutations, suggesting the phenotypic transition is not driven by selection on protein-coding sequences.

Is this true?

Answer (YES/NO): YES